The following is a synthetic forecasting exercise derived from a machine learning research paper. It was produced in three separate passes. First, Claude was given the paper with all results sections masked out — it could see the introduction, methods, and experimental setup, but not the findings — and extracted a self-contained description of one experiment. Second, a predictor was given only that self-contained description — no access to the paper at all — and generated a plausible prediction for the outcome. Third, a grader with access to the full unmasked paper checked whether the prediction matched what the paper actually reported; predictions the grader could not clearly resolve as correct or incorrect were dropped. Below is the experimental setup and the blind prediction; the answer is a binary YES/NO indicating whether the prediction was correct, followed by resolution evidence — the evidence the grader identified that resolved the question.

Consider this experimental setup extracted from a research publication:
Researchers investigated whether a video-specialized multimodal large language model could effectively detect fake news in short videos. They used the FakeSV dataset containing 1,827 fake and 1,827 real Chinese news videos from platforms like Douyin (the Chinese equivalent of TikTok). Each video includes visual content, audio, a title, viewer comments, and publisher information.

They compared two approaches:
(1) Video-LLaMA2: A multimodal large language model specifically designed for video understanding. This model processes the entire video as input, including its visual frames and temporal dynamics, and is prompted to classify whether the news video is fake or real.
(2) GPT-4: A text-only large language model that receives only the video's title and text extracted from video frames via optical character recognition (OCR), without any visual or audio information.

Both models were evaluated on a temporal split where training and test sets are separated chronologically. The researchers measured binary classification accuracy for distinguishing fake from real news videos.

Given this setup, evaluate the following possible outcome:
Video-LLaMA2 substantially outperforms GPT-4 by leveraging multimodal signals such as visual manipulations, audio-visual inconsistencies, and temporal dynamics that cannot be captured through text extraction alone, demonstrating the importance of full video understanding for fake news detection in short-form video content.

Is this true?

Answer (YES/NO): NO